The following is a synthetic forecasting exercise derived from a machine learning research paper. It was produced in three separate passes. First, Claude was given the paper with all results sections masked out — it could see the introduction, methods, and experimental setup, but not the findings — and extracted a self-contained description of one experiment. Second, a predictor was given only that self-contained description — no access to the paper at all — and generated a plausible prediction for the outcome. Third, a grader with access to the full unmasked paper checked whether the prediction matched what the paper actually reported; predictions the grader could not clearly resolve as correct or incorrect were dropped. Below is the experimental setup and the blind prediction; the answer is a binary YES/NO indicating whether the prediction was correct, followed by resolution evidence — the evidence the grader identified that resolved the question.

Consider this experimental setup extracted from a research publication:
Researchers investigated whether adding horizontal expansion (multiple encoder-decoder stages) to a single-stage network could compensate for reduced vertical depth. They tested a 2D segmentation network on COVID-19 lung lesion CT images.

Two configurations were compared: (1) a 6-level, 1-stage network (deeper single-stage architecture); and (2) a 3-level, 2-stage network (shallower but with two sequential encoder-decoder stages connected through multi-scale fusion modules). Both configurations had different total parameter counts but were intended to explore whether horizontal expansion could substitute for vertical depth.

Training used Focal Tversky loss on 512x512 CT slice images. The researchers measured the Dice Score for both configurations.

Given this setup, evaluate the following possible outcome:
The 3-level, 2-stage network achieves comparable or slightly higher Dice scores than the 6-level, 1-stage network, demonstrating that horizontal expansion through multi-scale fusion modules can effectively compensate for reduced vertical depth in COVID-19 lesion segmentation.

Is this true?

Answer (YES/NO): NO